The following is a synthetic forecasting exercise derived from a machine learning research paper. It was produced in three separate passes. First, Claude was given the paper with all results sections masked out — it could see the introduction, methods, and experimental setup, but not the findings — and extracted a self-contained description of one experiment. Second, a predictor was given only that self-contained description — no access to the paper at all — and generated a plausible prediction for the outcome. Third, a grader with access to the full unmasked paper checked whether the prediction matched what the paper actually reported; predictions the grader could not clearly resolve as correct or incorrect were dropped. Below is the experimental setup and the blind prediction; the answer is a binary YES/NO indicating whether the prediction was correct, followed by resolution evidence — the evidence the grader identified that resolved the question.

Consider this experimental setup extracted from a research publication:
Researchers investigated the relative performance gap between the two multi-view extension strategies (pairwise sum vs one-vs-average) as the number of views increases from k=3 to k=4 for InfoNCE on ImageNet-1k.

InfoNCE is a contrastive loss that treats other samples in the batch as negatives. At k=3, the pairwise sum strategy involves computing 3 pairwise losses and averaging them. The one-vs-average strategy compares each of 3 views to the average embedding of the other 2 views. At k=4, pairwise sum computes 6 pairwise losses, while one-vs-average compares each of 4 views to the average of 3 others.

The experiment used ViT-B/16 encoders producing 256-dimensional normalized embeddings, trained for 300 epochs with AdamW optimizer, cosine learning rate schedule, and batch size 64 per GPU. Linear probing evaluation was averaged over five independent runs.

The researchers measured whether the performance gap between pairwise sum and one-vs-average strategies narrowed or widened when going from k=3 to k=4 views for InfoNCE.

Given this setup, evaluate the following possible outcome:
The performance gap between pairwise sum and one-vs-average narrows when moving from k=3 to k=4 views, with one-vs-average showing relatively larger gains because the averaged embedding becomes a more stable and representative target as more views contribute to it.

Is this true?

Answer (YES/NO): YES